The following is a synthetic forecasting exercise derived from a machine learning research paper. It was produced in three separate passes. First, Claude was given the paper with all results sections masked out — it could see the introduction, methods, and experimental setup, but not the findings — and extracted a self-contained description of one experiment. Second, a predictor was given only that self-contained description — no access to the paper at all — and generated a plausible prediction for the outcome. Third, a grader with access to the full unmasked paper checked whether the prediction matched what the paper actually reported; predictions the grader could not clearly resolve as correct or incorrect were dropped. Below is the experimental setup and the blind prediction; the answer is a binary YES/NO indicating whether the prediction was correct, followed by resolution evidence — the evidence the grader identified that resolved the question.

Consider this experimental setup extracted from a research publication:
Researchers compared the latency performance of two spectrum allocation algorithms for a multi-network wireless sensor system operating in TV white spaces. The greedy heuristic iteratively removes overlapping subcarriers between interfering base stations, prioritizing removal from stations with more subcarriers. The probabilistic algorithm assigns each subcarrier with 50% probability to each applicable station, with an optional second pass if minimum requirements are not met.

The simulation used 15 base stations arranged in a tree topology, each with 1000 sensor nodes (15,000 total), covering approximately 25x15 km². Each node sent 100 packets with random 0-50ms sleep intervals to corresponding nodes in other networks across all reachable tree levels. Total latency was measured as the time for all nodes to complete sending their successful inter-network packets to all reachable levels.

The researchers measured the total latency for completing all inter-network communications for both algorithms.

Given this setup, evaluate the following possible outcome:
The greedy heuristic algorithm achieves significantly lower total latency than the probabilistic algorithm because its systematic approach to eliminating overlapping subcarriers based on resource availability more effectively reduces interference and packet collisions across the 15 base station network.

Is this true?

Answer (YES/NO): YES